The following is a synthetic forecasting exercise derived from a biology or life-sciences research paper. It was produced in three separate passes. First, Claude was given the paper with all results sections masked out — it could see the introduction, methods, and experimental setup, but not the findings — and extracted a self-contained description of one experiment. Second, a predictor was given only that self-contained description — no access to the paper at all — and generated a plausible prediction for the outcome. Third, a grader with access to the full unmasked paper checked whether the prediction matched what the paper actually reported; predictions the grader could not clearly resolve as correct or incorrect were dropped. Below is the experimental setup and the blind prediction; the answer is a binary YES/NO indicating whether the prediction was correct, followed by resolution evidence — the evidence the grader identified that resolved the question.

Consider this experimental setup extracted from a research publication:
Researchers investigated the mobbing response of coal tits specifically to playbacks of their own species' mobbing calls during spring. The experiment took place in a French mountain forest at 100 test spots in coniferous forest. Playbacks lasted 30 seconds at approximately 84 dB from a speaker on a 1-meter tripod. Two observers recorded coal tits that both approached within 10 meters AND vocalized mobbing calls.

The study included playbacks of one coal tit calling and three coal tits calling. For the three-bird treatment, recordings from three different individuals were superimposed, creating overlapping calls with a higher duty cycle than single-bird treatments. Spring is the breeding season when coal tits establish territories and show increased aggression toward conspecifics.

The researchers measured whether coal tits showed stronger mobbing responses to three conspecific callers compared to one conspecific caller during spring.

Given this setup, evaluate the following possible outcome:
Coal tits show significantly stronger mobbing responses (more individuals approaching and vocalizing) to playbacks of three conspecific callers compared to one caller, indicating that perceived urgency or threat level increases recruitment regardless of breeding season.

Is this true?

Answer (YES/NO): NO